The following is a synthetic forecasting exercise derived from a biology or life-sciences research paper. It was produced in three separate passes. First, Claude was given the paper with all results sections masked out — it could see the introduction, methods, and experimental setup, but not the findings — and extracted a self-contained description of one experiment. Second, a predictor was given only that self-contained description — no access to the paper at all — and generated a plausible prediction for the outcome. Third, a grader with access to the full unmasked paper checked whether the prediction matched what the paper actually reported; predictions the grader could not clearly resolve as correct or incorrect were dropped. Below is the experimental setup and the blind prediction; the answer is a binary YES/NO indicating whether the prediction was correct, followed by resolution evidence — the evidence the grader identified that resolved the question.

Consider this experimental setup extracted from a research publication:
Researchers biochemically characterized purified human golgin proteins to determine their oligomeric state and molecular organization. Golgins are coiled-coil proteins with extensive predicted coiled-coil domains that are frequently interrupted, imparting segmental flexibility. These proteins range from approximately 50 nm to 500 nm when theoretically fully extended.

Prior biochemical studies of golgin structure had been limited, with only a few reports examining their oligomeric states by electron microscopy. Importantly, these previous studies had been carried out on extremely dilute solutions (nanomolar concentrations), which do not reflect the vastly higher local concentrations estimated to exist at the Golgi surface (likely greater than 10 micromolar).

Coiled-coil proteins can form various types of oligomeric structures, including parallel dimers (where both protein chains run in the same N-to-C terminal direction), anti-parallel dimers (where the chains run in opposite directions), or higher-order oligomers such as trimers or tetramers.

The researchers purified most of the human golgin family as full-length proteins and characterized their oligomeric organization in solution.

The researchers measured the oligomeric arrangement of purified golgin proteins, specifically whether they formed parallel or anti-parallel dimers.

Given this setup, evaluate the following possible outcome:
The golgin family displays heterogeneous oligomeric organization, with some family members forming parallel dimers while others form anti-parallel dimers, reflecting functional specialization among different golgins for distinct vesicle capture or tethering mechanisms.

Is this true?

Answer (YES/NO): NO